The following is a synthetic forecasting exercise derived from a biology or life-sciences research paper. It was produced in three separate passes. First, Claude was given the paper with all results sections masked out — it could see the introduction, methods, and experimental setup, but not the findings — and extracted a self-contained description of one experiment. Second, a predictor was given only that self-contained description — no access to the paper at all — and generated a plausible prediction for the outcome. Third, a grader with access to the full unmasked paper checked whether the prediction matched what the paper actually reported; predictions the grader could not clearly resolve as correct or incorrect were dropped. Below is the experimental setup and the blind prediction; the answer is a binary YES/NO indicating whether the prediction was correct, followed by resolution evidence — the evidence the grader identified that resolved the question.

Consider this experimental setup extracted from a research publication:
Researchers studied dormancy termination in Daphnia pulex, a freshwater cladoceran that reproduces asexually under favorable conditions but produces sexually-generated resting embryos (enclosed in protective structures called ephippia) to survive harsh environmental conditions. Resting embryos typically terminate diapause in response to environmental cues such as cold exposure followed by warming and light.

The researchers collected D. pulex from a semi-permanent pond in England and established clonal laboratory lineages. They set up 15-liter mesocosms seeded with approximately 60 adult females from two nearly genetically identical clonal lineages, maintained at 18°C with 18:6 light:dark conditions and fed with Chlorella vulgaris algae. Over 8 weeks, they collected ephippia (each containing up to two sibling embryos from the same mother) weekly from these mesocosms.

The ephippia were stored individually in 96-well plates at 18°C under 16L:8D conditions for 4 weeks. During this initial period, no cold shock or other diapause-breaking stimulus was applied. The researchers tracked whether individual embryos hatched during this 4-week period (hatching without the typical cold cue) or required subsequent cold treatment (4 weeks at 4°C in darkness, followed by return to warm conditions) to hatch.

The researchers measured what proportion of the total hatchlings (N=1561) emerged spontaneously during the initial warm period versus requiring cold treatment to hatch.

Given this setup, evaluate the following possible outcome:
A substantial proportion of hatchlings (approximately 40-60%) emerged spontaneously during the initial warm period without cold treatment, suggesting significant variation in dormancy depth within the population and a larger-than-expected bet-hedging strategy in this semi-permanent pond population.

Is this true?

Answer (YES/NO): NO